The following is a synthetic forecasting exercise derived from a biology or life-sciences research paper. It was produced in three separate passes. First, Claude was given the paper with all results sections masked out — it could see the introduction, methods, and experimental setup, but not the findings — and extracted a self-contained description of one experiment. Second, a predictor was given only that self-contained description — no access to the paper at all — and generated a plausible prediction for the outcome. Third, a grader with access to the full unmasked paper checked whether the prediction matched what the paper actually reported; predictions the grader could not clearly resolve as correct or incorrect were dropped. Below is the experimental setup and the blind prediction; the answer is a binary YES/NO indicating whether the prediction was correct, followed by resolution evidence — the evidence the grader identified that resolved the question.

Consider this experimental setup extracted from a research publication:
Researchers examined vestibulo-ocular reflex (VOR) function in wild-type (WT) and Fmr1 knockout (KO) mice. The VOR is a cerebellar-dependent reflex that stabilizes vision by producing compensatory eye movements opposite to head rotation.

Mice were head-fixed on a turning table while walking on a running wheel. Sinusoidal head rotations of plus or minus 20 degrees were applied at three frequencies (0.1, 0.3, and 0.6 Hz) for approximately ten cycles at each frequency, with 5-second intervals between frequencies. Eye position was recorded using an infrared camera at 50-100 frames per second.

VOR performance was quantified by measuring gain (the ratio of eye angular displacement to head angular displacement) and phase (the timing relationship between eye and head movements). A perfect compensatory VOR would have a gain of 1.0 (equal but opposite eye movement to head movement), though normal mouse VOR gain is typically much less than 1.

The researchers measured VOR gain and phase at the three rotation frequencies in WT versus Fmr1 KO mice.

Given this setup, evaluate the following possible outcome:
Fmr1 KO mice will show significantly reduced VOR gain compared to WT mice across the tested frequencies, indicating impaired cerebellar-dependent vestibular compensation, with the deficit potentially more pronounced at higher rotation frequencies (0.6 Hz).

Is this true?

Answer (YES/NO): NO